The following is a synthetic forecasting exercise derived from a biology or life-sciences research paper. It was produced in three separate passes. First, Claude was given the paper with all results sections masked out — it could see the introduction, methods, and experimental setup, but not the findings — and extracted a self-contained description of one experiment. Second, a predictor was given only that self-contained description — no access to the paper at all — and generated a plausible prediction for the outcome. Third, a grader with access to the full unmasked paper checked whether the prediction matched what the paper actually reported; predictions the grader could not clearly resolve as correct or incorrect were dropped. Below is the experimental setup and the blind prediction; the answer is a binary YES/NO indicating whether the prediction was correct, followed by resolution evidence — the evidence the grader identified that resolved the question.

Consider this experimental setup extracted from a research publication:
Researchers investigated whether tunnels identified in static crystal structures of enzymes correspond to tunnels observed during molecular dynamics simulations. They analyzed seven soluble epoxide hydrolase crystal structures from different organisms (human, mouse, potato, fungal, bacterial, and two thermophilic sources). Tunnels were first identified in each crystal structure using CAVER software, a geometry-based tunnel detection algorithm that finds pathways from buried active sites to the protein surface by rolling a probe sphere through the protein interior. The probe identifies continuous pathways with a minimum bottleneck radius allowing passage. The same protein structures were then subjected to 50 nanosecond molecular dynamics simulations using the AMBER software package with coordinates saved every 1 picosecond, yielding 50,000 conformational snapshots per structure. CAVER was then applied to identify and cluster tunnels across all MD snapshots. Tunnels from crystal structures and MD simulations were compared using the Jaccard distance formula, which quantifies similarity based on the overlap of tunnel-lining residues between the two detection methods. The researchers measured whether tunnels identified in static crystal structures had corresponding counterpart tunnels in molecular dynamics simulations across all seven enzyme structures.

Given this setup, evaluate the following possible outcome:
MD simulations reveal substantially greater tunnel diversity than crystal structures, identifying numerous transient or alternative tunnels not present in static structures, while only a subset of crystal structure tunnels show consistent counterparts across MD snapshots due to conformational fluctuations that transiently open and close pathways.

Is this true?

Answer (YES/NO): NO